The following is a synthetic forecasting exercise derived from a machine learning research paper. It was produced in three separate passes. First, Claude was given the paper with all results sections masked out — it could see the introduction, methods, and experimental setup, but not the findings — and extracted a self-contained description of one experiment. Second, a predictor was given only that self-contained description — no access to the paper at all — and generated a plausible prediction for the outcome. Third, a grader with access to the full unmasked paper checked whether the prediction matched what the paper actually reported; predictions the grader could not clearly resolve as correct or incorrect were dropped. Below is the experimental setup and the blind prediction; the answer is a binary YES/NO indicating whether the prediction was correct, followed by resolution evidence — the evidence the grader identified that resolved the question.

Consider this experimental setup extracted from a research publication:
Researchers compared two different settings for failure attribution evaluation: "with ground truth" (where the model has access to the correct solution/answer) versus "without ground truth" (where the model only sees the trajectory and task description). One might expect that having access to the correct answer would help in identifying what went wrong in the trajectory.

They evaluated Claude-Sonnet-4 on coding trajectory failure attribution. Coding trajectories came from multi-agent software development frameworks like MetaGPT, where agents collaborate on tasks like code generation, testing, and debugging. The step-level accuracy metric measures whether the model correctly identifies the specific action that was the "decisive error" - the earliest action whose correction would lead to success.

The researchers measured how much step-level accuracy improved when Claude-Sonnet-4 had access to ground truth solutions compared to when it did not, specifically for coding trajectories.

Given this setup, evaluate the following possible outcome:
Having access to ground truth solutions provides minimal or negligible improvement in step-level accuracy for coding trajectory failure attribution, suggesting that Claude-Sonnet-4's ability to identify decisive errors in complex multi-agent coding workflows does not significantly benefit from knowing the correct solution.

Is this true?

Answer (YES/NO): YES